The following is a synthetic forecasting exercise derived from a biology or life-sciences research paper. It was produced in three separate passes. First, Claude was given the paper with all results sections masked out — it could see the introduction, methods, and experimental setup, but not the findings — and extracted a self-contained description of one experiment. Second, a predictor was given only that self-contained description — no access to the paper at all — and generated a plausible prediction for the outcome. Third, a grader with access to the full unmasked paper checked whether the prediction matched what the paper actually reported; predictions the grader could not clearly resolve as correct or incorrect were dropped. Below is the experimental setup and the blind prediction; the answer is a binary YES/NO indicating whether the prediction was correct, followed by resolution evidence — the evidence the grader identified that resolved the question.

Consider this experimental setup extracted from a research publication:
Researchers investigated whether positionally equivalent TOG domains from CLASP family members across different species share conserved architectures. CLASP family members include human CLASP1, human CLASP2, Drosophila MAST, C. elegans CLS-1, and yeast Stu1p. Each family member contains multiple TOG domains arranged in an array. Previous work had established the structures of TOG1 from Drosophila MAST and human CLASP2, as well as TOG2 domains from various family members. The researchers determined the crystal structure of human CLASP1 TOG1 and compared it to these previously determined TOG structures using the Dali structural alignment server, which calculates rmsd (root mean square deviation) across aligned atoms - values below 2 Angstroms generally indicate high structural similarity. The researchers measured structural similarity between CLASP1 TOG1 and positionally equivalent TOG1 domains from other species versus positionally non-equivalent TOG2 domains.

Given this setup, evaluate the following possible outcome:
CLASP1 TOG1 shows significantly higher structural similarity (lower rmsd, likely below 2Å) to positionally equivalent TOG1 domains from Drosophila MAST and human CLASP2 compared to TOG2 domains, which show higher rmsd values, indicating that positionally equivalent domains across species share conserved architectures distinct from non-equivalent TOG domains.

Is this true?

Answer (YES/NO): YES